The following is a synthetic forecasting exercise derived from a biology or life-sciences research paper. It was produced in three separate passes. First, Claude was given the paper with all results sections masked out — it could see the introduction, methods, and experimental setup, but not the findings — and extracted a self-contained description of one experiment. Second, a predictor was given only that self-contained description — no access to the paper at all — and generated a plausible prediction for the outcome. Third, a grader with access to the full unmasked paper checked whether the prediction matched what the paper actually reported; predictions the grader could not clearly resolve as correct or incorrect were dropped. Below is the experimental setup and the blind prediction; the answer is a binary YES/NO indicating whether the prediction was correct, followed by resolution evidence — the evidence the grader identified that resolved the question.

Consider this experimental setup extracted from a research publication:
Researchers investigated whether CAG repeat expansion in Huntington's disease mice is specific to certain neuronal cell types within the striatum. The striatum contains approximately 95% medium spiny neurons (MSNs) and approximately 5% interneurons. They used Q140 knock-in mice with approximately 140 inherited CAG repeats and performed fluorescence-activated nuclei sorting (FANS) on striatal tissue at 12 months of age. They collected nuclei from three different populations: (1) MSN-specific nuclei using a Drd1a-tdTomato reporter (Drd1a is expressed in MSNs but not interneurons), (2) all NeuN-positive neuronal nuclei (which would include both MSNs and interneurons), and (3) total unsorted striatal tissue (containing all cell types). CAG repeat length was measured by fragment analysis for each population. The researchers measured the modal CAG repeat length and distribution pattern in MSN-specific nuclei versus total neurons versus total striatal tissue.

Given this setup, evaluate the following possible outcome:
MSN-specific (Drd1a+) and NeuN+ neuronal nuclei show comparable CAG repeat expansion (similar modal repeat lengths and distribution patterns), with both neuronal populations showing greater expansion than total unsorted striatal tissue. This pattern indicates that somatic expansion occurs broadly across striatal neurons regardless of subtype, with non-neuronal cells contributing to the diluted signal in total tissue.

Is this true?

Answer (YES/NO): NO